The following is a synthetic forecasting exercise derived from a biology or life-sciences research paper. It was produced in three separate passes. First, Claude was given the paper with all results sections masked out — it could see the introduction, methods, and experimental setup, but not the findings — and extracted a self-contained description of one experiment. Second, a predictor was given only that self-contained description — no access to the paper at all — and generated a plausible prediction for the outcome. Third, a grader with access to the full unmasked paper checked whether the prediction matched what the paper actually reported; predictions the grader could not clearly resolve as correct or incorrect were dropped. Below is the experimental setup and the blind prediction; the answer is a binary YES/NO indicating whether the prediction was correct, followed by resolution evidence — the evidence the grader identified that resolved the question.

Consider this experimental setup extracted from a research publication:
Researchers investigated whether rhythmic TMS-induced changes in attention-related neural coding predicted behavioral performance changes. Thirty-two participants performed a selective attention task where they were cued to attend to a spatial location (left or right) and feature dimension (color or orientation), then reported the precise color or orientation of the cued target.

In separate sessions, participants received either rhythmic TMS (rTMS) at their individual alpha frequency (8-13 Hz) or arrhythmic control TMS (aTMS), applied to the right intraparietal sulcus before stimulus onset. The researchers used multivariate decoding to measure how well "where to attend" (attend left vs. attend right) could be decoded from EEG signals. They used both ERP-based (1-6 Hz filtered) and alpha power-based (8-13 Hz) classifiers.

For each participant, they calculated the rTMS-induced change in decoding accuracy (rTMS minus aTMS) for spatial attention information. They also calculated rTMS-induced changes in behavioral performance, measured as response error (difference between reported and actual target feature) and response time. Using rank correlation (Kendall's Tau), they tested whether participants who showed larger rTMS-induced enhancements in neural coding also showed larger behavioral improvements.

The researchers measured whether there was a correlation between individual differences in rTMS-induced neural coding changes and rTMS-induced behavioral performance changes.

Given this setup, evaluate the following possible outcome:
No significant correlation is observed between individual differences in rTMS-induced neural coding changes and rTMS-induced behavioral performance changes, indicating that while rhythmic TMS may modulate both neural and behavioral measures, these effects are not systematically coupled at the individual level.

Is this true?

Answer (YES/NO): NO